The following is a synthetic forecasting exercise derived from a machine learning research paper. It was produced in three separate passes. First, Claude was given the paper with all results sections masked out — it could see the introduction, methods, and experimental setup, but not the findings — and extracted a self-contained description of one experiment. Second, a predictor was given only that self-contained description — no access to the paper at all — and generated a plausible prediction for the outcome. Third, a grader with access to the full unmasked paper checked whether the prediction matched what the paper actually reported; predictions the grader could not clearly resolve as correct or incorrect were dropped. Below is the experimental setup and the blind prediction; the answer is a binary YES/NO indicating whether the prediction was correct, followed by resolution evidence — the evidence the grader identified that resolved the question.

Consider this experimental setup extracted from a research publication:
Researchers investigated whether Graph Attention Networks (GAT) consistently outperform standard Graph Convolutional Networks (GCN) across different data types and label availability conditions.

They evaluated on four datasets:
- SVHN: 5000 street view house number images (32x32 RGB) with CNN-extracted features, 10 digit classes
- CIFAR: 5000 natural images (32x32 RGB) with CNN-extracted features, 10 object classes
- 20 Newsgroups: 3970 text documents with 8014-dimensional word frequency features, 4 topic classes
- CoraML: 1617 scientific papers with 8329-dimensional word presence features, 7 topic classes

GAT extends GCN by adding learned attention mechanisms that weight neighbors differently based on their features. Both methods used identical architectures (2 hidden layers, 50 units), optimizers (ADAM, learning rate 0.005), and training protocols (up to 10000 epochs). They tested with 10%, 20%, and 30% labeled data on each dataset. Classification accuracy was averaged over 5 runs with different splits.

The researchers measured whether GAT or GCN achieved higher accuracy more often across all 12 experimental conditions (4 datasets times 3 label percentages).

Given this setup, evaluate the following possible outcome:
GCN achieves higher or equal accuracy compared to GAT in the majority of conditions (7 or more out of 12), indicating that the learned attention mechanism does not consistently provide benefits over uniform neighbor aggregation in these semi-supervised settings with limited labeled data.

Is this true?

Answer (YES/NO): YES